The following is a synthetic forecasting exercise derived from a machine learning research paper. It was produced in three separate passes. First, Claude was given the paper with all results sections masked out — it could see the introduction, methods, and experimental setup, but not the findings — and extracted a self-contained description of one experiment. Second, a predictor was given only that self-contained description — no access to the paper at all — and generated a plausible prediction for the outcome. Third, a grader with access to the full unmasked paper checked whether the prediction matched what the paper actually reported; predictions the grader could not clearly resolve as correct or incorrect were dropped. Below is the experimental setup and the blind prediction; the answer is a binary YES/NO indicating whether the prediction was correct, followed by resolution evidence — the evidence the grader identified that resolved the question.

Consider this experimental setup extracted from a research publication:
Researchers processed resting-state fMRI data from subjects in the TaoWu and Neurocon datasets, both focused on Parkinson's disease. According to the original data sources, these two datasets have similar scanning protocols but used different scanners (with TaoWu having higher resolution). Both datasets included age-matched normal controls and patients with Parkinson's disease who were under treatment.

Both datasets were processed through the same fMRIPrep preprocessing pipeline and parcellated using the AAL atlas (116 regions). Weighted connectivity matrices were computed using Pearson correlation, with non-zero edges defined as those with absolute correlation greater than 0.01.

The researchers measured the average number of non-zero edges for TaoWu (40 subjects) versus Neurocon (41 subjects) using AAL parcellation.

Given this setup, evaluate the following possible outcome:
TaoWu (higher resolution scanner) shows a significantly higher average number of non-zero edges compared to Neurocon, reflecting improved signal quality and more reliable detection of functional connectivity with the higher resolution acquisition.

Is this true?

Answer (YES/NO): NO